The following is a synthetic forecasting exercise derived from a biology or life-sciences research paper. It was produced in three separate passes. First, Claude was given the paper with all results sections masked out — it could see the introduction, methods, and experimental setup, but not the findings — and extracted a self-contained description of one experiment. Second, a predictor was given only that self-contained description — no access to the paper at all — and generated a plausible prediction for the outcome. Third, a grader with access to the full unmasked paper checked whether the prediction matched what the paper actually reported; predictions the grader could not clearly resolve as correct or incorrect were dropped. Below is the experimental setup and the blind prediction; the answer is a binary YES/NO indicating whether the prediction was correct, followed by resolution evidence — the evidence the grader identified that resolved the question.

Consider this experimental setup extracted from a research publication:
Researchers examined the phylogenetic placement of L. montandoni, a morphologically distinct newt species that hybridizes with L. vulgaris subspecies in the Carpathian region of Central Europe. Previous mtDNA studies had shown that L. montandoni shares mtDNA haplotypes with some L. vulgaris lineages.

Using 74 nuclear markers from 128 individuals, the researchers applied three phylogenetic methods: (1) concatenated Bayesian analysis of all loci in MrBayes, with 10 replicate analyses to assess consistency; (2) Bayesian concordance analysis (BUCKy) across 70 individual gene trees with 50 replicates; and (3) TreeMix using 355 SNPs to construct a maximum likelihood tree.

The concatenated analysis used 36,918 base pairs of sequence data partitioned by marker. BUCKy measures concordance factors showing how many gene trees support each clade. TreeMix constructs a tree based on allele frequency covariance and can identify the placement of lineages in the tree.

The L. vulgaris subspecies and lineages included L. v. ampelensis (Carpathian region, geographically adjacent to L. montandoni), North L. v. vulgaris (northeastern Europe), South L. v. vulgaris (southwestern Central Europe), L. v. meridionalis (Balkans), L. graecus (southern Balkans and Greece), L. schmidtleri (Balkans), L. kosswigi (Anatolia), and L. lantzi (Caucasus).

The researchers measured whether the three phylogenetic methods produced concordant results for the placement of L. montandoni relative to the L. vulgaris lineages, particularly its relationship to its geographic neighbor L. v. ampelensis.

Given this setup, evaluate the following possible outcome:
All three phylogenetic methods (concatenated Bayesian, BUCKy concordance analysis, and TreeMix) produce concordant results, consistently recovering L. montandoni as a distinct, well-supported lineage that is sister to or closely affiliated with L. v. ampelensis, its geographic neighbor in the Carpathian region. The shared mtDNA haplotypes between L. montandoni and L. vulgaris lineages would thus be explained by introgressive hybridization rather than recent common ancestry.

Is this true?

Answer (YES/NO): NO